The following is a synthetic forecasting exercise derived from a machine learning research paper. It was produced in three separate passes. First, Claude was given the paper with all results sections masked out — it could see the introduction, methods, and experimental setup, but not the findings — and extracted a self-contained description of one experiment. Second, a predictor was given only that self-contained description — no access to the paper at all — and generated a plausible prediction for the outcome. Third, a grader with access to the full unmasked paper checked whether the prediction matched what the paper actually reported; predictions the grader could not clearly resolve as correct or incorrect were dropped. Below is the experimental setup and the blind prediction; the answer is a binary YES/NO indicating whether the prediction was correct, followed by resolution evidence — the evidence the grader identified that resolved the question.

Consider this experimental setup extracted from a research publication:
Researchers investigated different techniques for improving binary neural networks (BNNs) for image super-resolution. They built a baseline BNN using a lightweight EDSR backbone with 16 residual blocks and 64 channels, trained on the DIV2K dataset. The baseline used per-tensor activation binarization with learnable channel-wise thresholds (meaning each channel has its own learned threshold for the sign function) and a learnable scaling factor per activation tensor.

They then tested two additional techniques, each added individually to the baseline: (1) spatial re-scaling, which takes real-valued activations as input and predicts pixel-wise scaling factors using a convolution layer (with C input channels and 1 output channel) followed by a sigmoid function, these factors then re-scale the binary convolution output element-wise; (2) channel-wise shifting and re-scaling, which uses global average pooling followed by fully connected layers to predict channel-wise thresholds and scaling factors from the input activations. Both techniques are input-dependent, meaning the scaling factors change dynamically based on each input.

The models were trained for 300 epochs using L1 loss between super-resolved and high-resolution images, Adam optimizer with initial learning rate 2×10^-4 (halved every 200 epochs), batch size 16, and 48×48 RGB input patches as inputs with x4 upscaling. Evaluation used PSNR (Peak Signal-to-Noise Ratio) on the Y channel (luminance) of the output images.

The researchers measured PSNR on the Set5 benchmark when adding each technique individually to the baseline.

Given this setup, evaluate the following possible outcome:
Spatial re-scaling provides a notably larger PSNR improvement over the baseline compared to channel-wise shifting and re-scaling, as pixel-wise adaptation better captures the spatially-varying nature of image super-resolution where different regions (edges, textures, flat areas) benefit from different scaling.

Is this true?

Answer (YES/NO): YES